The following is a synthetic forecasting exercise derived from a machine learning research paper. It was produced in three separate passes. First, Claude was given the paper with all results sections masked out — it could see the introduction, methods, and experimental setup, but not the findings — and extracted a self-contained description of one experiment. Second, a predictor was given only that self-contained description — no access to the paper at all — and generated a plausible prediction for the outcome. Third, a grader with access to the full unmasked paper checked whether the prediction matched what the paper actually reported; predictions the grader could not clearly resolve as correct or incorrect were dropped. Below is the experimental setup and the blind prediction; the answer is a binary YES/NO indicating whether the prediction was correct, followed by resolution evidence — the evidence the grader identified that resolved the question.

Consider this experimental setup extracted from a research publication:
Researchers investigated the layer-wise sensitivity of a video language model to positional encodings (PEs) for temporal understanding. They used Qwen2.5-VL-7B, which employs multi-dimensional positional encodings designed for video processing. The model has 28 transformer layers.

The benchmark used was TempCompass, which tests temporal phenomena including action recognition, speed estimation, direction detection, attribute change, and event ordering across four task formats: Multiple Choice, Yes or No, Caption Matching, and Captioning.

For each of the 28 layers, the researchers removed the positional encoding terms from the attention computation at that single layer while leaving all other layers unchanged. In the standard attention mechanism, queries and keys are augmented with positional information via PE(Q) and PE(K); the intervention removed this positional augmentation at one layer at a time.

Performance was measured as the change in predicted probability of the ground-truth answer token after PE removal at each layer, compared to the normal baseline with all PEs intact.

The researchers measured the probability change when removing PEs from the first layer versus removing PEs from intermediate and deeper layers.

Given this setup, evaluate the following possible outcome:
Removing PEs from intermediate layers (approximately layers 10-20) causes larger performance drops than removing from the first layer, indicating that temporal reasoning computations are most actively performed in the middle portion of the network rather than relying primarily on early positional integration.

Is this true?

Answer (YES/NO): NO